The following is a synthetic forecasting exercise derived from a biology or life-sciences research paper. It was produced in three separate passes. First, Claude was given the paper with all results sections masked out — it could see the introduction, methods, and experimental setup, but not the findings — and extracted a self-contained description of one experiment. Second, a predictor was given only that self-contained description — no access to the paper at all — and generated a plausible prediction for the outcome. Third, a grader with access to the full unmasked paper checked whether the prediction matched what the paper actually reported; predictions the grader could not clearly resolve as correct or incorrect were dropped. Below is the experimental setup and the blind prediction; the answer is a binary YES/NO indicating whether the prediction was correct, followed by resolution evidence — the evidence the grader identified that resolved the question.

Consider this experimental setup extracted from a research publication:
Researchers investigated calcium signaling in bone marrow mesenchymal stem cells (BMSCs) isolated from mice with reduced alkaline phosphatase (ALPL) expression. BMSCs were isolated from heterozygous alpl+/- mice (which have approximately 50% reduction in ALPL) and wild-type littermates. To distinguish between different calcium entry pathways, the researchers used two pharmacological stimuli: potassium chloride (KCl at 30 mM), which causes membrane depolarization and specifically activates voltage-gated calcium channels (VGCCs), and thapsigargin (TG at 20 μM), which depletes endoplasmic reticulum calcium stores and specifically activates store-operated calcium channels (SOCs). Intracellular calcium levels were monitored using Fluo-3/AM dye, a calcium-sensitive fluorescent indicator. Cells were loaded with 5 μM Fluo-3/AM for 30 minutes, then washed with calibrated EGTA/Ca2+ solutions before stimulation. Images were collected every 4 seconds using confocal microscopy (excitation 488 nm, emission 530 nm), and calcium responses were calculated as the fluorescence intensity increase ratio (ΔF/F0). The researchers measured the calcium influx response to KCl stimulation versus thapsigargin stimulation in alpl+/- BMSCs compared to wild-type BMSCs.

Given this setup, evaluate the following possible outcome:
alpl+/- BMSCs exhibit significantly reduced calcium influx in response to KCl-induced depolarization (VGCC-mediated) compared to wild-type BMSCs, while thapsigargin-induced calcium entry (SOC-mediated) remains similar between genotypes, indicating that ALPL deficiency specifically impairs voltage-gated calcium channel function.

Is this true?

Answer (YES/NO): YES